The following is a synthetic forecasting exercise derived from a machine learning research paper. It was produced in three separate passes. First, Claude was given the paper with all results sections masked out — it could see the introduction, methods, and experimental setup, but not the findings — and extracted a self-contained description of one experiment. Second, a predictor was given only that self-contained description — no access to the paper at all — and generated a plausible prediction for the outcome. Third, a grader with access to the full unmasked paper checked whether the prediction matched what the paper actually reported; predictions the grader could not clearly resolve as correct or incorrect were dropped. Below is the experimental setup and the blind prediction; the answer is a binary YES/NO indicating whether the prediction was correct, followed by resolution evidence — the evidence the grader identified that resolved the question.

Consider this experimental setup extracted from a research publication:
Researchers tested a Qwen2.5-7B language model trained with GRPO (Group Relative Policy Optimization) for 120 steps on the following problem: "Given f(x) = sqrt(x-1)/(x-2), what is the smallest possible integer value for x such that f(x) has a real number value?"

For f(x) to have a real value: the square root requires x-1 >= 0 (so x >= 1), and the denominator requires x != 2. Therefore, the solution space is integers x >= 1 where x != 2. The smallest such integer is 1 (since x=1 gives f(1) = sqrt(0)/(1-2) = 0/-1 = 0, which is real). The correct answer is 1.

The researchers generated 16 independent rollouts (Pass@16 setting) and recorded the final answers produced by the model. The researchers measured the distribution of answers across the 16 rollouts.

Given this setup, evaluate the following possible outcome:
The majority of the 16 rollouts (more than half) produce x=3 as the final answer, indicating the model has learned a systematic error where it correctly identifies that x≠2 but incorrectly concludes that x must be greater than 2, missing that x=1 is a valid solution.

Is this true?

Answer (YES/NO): YES